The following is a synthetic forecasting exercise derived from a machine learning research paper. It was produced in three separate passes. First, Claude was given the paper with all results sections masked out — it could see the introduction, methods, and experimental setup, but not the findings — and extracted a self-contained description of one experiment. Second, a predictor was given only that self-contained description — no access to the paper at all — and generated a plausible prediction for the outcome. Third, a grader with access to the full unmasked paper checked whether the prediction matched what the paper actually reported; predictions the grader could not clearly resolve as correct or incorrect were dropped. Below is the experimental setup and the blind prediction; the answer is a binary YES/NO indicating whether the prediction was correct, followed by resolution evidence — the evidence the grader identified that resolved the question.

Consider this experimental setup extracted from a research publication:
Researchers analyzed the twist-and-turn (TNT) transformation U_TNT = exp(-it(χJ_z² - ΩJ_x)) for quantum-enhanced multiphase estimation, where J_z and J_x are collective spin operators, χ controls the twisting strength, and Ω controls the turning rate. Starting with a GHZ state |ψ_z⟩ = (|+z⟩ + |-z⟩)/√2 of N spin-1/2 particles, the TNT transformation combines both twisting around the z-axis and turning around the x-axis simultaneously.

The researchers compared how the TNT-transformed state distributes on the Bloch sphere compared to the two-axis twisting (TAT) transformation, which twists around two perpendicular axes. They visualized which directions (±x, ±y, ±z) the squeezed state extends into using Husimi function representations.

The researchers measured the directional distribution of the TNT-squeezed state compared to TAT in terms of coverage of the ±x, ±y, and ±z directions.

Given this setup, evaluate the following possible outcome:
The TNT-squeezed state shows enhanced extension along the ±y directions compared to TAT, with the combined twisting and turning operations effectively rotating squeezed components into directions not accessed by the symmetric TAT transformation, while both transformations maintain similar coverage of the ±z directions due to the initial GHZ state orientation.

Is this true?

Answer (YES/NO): NO